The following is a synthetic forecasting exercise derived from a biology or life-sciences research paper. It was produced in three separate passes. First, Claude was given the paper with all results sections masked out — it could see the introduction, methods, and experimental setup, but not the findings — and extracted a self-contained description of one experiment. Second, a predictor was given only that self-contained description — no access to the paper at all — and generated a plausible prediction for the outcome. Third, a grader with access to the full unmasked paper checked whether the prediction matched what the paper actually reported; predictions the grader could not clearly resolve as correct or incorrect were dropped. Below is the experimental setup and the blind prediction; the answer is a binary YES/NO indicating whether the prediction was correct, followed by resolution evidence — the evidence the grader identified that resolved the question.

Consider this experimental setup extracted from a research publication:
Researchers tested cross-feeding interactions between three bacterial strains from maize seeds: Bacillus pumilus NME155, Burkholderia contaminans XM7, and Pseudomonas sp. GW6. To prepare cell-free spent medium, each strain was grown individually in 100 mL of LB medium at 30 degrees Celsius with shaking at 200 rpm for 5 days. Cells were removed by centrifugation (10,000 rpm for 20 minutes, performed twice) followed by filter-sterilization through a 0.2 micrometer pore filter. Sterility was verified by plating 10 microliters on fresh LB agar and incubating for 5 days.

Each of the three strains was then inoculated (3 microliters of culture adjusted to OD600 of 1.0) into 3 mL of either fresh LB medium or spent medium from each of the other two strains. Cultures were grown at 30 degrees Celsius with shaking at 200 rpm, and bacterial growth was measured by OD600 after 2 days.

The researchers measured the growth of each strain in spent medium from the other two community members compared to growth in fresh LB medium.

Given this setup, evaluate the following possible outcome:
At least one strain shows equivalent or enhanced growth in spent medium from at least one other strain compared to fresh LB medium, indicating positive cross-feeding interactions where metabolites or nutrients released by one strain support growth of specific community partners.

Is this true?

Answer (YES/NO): NO